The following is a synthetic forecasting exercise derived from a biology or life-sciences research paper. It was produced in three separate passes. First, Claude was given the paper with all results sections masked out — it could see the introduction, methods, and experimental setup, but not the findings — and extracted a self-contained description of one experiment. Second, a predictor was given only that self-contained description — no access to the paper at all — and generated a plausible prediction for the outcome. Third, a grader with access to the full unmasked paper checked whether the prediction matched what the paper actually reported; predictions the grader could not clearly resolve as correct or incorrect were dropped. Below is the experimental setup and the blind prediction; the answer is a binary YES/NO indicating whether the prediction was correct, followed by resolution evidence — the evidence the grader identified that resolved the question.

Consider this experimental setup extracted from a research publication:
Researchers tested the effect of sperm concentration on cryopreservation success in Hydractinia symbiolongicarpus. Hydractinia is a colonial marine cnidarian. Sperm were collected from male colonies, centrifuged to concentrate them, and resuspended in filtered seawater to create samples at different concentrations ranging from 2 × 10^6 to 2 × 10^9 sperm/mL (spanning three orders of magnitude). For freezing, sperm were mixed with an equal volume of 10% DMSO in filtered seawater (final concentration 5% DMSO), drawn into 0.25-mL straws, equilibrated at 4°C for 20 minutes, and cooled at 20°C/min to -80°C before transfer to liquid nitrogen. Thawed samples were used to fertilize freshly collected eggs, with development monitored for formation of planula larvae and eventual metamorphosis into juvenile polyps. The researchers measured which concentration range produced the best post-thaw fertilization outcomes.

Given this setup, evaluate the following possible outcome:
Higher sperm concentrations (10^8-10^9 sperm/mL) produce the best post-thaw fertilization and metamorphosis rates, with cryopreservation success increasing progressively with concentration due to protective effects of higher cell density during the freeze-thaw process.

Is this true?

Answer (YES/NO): YES